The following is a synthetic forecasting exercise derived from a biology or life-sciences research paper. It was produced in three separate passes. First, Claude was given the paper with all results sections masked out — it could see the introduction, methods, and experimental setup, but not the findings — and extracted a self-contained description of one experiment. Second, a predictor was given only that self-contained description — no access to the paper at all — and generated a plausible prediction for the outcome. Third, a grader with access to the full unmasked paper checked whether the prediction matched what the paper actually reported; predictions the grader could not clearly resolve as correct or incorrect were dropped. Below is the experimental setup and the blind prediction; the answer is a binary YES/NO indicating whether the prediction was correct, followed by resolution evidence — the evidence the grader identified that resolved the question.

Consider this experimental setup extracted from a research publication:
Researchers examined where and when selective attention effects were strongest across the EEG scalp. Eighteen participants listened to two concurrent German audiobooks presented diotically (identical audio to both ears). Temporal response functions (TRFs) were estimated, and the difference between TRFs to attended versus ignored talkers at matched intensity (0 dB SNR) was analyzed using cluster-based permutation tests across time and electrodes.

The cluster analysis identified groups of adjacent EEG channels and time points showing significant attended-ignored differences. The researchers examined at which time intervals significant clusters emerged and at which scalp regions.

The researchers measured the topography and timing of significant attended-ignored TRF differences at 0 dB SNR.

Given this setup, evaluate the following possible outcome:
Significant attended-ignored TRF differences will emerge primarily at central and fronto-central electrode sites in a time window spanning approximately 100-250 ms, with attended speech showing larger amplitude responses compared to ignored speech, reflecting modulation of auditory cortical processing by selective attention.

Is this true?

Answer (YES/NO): NO